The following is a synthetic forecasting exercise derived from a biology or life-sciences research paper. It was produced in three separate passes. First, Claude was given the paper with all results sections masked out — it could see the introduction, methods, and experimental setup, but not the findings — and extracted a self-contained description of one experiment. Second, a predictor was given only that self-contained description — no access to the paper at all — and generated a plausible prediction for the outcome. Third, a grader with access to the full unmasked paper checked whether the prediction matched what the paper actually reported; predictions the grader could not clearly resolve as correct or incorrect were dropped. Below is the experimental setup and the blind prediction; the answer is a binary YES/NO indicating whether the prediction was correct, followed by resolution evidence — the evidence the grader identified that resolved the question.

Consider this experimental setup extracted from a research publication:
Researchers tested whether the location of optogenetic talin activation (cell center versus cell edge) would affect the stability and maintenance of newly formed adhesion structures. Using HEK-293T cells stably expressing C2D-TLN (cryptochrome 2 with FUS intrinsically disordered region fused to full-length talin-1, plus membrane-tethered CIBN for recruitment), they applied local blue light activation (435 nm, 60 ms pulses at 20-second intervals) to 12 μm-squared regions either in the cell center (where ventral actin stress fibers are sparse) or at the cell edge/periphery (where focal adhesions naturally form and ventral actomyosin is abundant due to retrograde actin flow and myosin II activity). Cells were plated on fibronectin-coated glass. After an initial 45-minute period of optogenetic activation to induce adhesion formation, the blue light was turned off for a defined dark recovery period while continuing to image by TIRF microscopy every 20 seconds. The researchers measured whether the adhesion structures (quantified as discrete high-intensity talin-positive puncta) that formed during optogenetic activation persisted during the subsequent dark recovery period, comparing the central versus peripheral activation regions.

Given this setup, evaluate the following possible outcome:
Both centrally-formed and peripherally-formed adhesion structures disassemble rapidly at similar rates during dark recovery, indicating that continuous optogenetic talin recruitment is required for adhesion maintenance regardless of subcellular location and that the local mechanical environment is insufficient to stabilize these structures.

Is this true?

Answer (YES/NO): NO